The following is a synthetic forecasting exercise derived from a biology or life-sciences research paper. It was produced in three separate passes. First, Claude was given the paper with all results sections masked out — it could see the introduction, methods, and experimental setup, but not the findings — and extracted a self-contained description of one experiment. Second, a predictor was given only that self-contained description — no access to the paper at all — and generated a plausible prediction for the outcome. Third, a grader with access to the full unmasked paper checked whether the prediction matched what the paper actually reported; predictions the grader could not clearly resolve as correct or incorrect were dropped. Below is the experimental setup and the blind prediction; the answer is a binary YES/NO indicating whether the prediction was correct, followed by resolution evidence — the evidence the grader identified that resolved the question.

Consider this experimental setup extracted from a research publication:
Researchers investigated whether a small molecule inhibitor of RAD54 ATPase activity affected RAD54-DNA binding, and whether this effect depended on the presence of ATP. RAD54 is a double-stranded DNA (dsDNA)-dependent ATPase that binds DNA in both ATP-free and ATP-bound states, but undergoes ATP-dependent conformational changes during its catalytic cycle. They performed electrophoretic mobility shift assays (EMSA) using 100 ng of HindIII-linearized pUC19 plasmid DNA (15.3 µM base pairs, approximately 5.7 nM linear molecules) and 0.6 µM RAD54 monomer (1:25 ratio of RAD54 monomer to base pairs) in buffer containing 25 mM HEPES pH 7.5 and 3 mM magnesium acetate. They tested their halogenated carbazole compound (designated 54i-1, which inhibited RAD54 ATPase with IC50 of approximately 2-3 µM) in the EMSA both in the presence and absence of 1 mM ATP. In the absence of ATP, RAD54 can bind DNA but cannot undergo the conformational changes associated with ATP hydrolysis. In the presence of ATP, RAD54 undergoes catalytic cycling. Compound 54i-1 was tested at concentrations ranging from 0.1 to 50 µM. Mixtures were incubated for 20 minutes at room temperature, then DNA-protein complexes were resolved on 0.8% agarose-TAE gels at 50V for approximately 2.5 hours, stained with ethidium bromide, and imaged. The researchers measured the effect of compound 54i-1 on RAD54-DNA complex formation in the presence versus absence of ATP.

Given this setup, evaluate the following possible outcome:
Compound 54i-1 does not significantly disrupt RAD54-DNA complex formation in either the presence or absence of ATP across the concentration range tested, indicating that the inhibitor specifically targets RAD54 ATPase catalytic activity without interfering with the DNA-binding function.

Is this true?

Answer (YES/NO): NO